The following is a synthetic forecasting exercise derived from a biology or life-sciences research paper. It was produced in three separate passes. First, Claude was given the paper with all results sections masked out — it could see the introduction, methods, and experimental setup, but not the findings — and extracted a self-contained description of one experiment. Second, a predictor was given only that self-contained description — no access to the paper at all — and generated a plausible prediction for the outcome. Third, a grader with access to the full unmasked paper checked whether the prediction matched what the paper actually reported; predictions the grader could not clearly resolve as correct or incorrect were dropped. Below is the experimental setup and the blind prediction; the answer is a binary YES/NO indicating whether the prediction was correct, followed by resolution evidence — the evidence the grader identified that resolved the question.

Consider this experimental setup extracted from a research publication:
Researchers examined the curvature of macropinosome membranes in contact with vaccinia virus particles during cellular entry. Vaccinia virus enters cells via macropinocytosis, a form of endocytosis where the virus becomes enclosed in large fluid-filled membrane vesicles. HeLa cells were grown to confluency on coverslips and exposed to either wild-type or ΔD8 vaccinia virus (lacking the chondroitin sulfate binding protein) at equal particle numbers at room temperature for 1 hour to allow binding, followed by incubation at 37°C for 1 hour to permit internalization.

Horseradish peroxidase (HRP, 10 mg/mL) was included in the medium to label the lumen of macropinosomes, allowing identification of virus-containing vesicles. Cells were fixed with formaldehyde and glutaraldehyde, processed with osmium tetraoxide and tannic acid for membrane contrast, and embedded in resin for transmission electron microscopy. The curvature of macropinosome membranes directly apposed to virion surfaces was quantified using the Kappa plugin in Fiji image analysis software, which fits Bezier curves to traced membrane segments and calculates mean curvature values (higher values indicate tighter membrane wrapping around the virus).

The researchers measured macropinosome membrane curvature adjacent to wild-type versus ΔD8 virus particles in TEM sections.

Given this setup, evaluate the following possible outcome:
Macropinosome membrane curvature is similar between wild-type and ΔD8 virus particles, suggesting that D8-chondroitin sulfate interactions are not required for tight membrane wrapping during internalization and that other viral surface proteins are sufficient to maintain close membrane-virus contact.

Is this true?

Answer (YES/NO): NO